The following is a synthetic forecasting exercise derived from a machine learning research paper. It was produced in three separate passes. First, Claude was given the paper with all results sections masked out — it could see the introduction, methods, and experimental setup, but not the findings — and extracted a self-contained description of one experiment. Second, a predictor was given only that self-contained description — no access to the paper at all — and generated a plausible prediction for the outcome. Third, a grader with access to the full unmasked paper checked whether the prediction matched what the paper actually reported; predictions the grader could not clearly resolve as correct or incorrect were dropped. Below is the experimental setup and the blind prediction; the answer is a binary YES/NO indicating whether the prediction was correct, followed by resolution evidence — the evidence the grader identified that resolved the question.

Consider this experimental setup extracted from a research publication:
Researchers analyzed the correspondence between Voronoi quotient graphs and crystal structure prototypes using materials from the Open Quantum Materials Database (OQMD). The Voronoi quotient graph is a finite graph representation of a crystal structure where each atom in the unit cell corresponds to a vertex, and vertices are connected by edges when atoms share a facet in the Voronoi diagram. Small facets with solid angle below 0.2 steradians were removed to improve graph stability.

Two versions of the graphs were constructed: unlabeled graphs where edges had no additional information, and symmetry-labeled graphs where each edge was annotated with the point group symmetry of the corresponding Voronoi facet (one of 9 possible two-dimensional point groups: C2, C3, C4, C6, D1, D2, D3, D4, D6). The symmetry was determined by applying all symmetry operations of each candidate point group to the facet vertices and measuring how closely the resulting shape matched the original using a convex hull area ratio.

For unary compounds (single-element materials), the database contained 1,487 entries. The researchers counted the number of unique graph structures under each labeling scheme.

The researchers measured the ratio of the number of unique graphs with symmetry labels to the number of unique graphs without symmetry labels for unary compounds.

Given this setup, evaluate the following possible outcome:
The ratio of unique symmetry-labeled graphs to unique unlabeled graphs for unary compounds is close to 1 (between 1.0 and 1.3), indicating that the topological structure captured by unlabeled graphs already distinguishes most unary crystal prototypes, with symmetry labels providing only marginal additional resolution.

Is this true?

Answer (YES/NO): NO